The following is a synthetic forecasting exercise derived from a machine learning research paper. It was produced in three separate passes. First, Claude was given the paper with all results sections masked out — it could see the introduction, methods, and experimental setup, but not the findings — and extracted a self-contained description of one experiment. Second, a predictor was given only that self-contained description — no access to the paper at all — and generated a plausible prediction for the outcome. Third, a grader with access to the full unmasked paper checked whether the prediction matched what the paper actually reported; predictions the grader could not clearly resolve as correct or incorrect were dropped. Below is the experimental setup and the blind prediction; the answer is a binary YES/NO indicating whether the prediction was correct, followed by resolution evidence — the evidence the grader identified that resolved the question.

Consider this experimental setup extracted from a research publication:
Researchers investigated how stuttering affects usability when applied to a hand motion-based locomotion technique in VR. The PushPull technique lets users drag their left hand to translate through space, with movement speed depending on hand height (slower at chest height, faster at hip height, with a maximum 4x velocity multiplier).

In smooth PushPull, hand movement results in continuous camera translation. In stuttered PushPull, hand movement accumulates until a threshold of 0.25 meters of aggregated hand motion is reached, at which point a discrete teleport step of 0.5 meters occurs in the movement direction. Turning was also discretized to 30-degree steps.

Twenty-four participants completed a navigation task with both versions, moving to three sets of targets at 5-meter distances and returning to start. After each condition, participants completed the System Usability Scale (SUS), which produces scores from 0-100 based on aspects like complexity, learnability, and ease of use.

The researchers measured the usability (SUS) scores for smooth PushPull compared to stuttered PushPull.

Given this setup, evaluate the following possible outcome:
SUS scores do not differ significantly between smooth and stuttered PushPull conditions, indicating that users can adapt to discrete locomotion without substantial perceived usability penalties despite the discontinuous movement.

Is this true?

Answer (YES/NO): NO